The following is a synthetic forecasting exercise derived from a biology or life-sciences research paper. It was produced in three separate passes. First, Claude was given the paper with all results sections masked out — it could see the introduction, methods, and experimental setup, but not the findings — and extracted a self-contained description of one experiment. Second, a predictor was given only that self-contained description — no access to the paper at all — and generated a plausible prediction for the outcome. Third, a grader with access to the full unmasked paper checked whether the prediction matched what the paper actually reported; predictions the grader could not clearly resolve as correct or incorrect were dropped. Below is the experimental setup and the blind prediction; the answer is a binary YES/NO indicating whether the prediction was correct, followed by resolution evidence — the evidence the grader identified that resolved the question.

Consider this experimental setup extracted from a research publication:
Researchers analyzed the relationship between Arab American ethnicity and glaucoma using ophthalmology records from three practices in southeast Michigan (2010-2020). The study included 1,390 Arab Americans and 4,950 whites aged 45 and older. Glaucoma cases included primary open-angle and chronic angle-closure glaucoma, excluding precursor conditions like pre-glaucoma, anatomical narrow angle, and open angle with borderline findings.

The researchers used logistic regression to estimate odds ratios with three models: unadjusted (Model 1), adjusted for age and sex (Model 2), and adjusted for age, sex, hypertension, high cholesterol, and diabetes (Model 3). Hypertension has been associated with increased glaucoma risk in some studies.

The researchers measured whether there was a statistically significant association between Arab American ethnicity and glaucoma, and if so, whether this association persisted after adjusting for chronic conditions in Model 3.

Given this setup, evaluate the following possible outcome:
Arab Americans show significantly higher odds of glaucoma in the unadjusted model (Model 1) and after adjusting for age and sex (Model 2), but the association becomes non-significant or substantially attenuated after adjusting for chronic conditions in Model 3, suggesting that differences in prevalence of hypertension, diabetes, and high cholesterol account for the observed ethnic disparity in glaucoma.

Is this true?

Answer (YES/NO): YES